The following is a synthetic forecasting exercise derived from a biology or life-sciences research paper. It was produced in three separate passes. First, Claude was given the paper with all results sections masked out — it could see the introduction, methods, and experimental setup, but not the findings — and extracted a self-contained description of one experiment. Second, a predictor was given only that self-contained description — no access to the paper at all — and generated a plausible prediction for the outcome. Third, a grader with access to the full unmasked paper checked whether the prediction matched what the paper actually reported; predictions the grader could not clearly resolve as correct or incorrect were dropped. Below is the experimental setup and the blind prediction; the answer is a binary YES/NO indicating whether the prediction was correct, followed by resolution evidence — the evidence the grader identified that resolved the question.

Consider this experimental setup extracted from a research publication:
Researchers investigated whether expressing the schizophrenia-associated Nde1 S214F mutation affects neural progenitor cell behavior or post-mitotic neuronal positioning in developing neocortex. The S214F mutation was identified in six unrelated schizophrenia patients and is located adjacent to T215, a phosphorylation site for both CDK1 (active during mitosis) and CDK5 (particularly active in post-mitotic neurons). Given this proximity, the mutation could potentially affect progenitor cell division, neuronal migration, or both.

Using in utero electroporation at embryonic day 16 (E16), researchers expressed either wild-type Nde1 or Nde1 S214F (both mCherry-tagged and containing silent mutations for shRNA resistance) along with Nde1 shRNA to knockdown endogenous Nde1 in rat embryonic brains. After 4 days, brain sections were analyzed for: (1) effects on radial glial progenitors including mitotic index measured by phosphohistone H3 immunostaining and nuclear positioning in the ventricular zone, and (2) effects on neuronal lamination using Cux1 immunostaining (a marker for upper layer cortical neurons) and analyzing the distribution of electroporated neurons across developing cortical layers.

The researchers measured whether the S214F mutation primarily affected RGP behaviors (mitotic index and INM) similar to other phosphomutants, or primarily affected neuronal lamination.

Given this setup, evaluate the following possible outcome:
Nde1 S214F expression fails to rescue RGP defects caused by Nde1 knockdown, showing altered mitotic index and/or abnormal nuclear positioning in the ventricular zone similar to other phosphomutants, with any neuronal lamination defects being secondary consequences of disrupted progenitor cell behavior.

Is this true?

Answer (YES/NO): NO